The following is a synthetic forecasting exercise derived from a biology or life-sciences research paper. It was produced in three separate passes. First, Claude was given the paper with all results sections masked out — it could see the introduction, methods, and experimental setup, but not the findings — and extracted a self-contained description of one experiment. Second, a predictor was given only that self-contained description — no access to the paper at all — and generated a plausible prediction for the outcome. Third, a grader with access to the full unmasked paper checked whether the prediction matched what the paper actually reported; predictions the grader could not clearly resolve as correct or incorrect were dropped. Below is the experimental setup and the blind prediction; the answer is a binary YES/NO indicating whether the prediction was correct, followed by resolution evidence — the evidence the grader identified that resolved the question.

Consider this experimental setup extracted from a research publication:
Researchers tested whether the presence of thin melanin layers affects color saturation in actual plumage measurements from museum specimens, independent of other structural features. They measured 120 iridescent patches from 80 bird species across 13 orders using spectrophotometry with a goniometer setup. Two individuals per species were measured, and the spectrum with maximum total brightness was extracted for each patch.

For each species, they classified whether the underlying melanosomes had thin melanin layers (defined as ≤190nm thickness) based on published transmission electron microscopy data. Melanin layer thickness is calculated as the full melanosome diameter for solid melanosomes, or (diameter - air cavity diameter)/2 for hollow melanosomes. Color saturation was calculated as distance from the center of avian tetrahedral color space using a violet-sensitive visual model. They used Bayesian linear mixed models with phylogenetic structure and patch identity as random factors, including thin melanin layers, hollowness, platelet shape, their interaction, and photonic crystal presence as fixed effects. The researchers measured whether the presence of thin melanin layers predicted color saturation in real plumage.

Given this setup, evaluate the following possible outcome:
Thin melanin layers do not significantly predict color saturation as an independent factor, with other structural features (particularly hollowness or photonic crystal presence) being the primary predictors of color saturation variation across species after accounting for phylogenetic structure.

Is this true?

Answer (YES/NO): NO